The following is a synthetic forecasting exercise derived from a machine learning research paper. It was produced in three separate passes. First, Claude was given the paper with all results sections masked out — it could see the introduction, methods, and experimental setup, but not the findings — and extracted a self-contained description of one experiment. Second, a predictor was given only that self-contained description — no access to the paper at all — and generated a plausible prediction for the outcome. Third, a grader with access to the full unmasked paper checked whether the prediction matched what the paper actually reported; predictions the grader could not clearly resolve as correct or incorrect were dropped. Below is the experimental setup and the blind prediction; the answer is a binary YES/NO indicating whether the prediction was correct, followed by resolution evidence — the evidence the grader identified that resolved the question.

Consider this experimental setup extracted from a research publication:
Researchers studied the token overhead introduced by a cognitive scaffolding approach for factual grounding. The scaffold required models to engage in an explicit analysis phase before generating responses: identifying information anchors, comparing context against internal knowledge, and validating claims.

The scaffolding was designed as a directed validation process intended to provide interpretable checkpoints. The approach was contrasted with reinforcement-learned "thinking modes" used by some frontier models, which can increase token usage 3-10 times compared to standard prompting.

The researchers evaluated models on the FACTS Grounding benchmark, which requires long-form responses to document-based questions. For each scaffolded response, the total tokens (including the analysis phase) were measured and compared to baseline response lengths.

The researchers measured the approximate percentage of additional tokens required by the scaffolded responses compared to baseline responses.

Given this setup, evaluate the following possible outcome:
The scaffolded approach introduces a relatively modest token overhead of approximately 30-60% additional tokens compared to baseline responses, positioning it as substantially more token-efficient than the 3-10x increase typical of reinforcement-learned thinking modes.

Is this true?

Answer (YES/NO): NO